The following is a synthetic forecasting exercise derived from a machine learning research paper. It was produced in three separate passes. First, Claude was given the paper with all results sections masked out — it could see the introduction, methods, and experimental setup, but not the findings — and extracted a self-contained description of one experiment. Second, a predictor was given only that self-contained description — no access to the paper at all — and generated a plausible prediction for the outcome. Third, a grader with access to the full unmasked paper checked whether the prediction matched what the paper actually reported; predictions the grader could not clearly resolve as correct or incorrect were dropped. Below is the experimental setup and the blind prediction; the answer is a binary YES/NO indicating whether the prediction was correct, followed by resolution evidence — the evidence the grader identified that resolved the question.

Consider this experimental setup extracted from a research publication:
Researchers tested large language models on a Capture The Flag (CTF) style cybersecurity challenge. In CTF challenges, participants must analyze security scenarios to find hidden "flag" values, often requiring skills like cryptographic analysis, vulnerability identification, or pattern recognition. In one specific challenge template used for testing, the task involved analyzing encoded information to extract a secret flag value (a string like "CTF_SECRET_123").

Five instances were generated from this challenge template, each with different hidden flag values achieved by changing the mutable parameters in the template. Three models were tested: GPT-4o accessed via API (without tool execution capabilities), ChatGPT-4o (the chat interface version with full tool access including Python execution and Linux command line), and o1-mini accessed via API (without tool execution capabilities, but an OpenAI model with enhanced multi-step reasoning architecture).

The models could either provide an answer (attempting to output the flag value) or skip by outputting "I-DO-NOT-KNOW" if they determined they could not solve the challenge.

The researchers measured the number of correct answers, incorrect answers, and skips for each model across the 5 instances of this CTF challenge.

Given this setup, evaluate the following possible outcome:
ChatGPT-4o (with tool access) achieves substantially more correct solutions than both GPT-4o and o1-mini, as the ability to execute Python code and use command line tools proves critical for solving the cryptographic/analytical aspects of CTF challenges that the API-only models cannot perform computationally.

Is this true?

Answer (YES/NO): NO